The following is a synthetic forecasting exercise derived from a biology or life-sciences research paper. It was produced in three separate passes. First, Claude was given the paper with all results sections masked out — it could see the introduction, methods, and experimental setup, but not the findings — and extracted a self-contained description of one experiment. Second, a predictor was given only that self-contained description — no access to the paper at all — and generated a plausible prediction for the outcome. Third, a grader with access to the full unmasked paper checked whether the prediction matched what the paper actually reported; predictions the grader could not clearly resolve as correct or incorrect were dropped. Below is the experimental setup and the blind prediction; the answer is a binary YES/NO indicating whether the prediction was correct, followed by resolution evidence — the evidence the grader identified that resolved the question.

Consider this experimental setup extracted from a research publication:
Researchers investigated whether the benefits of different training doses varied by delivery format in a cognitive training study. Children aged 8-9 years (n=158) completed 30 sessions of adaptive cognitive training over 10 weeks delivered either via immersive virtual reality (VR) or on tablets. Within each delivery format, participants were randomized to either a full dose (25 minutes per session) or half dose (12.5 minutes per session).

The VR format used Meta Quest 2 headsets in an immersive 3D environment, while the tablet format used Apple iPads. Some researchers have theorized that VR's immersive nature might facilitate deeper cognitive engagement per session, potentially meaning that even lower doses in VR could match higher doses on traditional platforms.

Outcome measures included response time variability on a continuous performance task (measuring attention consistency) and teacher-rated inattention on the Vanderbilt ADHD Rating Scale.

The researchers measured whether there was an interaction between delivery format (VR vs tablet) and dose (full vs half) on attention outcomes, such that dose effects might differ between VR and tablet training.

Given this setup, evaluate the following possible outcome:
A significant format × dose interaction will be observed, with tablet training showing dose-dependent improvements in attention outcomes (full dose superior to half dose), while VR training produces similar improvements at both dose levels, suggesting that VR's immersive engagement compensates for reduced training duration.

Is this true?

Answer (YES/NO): NO